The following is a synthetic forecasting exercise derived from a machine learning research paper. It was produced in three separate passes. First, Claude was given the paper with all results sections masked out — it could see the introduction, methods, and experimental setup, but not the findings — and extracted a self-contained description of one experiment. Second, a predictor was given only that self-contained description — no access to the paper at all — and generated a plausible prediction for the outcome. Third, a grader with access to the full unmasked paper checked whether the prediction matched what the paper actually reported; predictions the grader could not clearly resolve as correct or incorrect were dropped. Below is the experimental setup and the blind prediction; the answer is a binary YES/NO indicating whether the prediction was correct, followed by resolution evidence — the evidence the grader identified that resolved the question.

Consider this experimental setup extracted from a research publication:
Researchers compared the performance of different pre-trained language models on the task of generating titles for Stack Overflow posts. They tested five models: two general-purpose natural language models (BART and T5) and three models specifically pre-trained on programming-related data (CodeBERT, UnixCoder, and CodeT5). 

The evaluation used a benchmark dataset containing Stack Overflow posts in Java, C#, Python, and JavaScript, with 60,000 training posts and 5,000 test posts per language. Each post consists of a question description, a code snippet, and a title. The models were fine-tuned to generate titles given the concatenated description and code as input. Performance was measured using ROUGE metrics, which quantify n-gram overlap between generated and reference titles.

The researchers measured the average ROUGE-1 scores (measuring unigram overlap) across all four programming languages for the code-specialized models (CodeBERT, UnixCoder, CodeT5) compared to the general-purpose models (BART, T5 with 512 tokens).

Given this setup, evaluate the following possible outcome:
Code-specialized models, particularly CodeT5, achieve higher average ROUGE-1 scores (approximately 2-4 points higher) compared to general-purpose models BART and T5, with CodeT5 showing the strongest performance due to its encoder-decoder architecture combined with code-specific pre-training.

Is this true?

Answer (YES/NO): NO